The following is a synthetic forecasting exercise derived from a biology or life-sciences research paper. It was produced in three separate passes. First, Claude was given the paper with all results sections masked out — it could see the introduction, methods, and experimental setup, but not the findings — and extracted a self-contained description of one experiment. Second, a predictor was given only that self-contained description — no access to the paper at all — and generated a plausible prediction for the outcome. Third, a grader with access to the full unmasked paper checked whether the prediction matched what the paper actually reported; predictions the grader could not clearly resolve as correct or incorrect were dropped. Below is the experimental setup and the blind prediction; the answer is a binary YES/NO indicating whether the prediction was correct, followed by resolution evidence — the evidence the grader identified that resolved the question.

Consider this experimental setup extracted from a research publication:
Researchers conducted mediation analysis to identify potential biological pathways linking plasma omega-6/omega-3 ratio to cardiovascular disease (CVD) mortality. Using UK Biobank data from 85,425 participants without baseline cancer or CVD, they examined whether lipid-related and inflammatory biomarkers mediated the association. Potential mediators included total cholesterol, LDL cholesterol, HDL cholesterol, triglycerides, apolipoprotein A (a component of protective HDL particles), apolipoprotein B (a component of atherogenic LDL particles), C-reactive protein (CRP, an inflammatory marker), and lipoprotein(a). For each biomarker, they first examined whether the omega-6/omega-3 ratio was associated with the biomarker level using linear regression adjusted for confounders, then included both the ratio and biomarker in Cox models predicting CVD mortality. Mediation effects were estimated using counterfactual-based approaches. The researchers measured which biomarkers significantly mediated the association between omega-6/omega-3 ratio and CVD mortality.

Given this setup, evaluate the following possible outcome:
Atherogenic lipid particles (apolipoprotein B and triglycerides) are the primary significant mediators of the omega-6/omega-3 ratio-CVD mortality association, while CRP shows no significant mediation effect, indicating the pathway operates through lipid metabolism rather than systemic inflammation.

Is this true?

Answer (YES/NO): NO